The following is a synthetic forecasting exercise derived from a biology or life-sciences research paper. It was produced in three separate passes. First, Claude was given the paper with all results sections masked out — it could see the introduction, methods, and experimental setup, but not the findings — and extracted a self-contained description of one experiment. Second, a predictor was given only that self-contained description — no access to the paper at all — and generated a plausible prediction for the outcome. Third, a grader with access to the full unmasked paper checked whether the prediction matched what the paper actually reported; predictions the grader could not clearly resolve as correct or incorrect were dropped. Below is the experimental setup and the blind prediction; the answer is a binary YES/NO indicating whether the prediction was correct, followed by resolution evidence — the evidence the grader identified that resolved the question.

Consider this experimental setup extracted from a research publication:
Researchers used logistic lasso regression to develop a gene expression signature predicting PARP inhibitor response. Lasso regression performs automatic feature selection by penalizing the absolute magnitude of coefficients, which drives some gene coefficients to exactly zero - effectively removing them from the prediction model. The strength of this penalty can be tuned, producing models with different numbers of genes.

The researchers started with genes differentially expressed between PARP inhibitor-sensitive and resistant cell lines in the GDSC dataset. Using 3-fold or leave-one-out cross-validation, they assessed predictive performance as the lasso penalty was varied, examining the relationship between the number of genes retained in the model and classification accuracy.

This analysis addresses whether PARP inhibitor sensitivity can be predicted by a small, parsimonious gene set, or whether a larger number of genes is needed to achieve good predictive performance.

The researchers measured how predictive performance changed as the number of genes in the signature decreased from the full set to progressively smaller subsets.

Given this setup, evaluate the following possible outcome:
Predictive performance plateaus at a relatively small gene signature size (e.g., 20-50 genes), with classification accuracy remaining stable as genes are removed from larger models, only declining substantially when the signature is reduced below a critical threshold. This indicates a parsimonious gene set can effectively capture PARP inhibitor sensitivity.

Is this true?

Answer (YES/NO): NO